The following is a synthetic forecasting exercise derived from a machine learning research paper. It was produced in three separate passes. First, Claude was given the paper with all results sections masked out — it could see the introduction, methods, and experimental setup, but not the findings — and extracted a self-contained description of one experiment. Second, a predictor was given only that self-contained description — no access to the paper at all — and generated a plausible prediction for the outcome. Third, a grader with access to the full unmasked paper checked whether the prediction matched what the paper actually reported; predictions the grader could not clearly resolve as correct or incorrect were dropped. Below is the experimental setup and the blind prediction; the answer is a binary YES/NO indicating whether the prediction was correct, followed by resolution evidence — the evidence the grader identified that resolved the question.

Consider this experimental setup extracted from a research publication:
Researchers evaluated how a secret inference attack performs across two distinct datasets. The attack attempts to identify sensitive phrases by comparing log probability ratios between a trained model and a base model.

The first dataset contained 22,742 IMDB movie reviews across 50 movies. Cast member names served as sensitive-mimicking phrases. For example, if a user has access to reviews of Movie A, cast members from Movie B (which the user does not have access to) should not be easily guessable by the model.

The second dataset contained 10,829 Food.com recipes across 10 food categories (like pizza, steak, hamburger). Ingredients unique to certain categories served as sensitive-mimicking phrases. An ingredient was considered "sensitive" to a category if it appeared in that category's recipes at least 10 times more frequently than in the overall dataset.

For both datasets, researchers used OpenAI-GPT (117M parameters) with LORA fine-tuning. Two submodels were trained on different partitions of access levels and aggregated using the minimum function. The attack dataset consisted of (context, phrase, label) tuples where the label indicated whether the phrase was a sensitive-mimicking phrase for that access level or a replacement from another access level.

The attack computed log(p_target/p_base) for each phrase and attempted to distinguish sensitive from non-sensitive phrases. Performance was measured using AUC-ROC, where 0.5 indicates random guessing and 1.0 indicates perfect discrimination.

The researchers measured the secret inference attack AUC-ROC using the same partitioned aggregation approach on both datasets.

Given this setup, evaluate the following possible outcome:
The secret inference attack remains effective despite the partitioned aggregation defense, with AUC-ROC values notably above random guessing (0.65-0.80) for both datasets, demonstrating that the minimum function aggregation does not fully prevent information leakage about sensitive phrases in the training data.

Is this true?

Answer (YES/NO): NO